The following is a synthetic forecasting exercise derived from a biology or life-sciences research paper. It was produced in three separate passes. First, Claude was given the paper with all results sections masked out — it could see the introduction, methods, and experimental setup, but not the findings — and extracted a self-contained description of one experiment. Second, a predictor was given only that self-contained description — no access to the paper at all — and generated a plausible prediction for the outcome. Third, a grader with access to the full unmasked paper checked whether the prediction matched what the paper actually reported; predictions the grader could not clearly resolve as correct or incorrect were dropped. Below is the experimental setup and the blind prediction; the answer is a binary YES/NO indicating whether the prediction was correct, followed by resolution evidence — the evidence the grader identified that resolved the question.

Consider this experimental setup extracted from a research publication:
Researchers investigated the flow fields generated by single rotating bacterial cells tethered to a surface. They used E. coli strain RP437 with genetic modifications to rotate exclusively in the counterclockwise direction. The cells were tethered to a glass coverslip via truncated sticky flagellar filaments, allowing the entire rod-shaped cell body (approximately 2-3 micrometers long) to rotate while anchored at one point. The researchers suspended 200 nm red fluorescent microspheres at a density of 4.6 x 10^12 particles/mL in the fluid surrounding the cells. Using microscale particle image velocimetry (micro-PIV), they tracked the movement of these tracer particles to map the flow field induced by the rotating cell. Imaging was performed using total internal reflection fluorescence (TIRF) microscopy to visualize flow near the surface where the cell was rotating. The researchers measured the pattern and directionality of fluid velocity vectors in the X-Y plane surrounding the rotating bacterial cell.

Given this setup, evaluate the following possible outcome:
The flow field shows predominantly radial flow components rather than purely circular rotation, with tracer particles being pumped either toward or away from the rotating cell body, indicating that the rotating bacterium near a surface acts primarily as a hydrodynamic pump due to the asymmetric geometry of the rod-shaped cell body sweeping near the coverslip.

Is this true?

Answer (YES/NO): NO